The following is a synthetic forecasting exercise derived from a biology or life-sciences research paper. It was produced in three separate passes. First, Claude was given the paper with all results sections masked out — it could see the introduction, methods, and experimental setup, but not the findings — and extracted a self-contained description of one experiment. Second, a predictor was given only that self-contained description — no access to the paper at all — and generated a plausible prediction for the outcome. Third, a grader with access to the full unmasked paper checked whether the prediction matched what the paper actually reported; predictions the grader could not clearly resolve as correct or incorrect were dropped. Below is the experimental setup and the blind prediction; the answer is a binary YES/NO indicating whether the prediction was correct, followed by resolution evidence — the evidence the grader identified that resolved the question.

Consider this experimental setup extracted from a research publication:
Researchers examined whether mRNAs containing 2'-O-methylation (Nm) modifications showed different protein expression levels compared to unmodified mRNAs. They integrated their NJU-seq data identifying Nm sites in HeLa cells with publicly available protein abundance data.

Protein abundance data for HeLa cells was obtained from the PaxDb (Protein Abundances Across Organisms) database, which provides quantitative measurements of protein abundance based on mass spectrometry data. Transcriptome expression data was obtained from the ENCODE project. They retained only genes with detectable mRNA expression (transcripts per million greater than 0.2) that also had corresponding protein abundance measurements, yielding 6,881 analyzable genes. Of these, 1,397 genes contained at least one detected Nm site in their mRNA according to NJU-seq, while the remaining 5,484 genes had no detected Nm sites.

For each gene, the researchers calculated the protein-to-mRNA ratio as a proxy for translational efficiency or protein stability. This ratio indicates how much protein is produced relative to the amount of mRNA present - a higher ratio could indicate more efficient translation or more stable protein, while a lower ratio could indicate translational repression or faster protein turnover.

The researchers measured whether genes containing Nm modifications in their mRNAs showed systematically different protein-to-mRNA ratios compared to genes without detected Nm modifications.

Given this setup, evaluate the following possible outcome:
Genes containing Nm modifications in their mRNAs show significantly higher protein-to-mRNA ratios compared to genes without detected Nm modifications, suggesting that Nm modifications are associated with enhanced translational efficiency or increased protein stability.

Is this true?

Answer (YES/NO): YES